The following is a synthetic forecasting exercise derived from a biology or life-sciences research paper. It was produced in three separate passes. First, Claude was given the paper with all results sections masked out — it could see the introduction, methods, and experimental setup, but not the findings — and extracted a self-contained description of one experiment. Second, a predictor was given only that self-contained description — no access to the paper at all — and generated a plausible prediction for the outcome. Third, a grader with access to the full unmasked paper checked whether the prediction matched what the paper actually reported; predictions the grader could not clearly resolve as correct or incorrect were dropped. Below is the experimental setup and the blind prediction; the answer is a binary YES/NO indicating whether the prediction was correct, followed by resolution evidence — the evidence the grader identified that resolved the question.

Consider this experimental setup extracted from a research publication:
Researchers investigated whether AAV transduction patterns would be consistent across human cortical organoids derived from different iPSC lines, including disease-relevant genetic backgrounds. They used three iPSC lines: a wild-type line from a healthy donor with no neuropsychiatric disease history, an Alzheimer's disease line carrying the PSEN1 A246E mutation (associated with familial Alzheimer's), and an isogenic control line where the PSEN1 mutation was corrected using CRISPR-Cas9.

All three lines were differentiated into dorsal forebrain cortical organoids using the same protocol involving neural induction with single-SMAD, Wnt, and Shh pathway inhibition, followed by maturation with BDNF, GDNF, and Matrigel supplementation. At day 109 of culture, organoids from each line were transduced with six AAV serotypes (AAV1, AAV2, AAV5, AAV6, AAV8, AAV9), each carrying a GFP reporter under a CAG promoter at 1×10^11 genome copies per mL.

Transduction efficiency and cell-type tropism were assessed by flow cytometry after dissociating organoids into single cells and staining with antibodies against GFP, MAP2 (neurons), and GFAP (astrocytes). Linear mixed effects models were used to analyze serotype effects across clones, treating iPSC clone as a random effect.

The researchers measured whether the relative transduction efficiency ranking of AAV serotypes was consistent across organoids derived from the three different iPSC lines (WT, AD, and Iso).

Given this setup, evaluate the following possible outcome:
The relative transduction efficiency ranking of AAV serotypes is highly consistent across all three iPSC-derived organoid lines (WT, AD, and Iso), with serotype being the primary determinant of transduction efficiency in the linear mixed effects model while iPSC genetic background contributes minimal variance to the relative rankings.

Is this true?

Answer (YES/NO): YES